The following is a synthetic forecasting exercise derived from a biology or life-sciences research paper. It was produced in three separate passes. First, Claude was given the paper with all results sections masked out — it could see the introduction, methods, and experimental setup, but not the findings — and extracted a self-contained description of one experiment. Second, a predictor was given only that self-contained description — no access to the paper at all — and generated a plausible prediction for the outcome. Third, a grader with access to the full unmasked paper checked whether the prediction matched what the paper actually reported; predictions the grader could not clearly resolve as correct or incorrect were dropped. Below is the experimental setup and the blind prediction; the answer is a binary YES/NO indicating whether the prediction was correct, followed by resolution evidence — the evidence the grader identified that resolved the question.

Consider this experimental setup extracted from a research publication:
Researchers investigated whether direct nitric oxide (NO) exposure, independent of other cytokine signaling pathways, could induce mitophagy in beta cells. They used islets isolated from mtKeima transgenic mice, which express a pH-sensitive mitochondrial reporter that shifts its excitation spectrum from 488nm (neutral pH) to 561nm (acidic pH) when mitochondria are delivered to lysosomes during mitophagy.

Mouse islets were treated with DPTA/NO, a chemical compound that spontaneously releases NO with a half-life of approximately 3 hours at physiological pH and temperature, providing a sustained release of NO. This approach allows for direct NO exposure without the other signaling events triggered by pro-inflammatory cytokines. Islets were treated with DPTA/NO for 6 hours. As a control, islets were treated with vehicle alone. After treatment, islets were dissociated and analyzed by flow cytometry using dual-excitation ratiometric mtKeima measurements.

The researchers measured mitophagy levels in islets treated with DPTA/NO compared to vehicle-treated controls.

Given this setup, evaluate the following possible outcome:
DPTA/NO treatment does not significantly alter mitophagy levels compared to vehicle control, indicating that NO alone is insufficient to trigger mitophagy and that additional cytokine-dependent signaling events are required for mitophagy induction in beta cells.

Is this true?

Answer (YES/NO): NO